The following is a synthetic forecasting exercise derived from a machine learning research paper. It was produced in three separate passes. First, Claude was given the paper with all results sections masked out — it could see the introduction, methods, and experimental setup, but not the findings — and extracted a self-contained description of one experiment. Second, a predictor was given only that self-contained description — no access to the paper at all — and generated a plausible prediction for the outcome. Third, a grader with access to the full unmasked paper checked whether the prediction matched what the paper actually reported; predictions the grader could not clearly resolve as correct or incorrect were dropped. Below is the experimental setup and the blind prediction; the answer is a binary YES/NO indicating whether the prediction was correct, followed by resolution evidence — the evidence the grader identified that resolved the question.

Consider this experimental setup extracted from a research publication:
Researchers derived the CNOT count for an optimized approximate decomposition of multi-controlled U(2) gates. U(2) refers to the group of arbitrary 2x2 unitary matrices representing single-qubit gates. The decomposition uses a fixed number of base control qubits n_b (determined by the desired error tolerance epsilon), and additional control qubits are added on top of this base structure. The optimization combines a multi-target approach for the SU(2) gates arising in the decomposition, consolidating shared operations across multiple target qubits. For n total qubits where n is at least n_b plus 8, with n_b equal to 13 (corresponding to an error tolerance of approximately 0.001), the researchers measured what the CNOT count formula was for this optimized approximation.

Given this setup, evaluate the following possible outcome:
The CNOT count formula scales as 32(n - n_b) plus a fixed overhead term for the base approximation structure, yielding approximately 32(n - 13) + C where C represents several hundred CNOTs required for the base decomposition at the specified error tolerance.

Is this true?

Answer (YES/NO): NO